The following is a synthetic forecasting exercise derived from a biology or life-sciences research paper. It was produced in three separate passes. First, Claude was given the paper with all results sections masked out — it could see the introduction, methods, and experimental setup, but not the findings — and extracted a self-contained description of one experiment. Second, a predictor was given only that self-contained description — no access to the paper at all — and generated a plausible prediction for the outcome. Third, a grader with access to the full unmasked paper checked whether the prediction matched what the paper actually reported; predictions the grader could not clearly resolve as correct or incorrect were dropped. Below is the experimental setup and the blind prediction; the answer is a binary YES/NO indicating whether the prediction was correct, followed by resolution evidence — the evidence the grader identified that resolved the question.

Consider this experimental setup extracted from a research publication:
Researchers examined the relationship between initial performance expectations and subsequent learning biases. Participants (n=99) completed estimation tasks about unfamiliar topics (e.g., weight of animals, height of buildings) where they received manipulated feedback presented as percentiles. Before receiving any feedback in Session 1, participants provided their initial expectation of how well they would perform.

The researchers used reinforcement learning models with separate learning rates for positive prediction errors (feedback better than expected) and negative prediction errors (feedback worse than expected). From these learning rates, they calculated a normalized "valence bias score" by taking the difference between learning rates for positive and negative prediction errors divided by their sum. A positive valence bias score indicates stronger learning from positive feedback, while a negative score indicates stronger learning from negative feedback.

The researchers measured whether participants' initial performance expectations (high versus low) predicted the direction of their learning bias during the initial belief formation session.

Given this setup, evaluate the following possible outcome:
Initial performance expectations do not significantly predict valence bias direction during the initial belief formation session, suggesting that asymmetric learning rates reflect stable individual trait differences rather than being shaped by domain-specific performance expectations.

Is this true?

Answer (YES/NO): NO